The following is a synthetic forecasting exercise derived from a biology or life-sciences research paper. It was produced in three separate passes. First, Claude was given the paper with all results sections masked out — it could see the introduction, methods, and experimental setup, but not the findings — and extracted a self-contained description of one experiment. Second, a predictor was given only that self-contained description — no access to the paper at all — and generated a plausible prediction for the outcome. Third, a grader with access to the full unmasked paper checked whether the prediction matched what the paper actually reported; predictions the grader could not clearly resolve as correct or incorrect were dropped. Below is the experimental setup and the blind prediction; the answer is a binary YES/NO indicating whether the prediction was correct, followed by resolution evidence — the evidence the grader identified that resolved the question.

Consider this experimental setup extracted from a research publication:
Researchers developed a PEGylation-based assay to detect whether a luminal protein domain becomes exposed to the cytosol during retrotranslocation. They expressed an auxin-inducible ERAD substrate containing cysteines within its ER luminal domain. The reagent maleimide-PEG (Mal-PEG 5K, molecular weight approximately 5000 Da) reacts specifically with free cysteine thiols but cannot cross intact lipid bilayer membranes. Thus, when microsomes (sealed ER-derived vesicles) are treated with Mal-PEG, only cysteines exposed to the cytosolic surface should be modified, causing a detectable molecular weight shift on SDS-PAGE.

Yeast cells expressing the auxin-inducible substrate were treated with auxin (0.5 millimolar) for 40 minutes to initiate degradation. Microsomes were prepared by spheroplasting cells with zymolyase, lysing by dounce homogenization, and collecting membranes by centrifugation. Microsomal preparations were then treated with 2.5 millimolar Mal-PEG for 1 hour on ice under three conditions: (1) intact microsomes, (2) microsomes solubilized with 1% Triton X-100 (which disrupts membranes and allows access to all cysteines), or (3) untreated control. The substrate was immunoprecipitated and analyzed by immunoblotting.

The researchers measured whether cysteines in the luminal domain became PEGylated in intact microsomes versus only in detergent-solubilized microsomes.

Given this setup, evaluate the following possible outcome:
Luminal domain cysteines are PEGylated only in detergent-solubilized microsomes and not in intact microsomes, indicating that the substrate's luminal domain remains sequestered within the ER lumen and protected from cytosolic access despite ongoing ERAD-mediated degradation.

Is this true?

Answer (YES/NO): YES